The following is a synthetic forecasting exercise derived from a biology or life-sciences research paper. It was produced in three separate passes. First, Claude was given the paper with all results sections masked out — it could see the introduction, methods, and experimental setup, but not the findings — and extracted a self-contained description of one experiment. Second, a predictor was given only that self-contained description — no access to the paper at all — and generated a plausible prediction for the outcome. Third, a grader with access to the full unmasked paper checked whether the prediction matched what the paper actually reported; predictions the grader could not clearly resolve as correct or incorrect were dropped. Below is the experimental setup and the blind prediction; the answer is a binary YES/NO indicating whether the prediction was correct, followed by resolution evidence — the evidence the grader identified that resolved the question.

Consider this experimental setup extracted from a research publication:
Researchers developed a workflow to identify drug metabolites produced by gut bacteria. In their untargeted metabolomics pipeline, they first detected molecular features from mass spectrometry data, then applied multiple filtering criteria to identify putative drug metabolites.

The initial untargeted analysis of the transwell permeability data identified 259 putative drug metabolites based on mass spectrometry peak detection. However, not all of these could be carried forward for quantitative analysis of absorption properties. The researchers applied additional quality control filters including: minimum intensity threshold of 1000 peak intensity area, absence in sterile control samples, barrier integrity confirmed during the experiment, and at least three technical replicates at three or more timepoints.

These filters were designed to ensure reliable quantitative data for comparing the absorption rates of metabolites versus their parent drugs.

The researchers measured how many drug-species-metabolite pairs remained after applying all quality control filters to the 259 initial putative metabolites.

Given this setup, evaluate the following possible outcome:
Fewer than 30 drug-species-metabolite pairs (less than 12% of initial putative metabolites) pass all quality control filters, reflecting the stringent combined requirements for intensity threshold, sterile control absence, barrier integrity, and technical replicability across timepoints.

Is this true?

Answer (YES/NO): NO